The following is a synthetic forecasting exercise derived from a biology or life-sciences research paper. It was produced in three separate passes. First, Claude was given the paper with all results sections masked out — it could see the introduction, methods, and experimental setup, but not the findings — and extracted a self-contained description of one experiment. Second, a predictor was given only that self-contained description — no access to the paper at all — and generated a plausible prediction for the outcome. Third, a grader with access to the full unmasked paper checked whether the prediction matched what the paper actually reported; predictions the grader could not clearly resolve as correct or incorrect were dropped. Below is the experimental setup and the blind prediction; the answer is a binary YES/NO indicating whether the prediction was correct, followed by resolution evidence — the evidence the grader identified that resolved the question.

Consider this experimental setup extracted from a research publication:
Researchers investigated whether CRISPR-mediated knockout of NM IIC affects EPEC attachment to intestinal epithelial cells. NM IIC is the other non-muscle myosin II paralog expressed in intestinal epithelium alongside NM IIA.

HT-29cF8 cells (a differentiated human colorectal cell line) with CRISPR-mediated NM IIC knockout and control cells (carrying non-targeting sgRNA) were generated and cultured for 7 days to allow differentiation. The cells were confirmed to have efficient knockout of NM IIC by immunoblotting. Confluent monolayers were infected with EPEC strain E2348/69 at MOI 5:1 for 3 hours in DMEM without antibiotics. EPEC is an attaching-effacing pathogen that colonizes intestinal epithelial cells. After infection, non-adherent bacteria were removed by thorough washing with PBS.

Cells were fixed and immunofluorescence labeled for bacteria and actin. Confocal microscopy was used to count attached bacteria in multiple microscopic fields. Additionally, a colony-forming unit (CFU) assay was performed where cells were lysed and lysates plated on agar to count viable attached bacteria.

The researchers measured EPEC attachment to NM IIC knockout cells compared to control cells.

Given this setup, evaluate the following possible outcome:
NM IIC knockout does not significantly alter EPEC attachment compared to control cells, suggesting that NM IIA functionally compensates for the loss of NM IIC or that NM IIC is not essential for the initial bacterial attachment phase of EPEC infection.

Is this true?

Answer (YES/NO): YES